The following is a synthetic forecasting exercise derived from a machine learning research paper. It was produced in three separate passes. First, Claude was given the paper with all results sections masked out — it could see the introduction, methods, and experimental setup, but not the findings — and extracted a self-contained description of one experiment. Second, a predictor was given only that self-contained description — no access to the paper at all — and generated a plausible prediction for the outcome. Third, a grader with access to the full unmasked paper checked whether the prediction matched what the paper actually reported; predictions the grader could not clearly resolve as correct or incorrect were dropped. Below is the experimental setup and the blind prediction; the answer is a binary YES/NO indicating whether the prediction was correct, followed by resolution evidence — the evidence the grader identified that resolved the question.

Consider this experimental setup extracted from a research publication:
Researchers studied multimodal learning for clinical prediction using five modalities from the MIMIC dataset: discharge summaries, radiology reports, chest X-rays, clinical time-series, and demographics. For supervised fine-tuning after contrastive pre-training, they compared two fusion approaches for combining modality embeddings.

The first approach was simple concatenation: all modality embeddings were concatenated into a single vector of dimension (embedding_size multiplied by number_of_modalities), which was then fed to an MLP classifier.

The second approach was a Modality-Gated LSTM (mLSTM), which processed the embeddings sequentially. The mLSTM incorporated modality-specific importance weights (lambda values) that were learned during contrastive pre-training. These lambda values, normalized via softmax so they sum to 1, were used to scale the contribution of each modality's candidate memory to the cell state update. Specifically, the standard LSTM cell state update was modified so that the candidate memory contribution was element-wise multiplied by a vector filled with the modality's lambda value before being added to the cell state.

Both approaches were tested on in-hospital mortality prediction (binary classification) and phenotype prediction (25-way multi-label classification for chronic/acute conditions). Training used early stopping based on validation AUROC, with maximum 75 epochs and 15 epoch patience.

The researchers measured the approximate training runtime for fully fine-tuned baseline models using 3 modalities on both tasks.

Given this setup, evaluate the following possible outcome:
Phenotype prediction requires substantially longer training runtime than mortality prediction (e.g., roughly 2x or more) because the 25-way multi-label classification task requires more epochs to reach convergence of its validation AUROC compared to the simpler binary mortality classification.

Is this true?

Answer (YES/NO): YES